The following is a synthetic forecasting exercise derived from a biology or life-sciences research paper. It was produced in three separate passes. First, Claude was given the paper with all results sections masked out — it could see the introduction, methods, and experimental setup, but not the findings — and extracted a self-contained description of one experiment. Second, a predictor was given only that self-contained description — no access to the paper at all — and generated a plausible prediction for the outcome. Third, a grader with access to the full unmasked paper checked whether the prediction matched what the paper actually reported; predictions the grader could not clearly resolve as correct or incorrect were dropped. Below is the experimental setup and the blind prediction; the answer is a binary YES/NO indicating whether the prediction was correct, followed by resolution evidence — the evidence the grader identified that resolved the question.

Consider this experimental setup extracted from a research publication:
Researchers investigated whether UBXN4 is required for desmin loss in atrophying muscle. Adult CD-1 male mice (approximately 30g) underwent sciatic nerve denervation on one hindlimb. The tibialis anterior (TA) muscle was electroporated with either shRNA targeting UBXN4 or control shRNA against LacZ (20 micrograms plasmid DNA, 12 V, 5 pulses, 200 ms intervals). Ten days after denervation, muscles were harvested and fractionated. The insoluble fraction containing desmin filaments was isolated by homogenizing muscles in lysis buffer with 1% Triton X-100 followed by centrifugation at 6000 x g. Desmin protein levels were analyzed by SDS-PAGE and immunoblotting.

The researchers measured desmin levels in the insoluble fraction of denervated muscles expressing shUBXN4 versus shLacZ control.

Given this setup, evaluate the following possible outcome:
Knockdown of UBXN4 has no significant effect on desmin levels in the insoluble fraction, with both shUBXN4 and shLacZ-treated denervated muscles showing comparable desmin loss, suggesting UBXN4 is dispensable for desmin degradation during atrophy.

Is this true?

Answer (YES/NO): NO